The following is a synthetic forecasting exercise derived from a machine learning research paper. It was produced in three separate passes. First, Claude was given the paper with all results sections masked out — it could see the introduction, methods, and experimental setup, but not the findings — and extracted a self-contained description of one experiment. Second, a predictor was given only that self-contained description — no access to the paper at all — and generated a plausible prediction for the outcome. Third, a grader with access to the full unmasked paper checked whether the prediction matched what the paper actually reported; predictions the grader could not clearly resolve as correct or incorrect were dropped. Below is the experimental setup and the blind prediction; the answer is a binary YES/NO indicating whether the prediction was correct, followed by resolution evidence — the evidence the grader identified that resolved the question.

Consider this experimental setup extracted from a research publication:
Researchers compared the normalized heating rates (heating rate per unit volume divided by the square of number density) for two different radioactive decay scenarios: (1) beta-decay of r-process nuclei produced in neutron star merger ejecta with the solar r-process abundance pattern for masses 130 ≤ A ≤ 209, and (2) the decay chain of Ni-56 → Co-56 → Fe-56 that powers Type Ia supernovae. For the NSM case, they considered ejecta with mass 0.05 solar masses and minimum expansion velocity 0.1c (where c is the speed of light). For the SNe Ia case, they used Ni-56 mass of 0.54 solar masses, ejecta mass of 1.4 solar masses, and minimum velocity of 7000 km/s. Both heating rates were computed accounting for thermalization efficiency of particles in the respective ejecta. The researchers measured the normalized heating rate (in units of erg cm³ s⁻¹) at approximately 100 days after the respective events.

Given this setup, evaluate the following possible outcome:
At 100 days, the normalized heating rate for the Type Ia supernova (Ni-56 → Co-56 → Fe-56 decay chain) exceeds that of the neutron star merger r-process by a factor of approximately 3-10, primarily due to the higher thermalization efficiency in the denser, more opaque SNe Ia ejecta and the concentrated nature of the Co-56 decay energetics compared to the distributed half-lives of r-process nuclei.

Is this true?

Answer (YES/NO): NO